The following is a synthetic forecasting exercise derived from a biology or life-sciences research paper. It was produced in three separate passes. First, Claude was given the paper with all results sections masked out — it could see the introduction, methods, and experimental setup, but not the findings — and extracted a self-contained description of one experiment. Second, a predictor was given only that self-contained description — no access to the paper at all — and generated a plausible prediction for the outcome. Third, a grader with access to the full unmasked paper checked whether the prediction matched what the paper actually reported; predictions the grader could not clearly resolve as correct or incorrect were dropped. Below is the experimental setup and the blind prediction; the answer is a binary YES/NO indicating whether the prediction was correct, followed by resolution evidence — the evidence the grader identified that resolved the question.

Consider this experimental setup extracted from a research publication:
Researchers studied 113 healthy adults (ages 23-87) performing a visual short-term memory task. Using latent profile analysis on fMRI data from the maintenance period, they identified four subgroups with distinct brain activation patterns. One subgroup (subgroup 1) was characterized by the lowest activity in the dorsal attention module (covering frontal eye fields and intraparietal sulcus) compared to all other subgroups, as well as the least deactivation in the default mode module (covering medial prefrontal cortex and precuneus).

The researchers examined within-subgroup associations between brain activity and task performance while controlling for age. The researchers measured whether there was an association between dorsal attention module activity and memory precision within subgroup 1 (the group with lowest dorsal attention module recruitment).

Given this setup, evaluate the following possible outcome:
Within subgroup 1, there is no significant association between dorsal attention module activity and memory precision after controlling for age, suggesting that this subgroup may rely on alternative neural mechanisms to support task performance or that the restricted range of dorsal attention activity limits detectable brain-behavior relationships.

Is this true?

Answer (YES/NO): NO